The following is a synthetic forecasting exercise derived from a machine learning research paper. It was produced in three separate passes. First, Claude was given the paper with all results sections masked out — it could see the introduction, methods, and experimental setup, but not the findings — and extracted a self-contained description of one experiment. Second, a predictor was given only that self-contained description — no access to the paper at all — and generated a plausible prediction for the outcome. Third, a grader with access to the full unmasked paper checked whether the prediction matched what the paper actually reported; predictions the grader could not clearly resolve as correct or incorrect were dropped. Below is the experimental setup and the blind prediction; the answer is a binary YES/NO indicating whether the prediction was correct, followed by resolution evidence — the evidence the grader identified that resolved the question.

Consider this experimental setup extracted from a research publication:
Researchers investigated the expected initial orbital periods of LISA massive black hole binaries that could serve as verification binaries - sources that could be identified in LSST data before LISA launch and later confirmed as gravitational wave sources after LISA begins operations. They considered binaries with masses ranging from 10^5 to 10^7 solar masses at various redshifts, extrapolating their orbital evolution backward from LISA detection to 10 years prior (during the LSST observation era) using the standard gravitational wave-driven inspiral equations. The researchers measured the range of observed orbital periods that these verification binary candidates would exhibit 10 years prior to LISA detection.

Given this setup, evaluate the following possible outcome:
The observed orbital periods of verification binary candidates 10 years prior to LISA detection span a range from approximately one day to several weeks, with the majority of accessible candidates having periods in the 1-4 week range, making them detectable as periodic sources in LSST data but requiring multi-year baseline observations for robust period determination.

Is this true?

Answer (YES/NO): NO